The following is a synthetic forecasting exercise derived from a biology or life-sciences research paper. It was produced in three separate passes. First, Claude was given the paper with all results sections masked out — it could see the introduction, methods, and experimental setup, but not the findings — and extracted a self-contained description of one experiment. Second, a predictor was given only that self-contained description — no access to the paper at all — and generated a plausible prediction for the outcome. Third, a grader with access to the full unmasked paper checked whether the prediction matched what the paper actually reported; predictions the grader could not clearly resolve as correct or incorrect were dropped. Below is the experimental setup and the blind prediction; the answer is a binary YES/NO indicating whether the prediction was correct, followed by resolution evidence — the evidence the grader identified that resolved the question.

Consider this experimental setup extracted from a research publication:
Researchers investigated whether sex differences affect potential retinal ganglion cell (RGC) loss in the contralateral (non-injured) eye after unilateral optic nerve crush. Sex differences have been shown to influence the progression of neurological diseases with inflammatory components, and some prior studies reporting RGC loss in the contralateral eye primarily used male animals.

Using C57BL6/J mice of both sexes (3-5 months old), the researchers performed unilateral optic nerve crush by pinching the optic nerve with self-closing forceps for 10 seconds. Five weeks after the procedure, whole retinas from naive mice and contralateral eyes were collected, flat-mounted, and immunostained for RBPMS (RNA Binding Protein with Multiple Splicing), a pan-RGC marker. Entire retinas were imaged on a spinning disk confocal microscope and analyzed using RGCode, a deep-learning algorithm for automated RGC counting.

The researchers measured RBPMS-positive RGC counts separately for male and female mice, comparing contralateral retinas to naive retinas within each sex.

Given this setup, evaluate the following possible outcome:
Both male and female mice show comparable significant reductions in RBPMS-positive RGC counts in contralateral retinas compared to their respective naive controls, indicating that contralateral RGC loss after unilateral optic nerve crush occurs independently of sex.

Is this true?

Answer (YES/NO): NO